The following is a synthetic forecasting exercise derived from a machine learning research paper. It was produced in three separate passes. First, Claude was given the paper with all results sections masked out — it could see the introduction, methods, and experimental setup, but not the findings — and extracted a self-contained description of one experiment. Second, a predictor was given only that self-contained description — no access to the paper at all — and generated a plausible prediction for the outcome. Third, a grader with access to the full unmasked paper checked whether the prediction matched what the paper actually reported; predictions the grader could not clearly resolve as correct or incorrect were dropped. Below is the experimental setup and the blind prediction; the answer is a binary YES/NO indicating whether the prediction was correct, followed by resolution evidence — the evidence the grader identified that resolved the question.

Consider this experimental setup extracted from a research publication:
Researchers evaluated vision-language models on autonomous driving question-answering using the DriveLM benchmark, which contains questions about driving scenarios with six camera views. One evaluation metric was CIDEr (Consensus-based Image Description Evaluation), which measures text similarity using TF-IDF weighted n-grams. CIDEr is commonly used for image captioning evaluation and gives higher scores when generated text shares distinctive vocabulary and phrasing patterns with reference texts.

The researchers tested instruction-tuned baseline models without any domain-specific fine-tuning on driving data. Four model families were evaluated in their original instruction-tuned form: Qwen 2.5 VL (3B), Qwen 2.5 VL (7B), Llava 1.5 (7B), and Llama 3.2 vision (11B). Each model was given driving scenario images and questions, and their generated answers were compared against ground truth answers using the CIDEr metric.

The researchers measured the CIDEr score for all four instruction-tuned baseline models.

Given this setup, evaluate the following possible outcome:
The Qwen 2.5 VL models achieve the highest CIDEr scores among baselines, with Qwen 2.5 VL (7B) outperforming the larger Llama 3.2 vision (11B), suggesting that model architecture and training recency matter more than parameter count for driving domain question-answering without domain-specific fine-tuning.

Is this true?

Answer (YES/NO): NO